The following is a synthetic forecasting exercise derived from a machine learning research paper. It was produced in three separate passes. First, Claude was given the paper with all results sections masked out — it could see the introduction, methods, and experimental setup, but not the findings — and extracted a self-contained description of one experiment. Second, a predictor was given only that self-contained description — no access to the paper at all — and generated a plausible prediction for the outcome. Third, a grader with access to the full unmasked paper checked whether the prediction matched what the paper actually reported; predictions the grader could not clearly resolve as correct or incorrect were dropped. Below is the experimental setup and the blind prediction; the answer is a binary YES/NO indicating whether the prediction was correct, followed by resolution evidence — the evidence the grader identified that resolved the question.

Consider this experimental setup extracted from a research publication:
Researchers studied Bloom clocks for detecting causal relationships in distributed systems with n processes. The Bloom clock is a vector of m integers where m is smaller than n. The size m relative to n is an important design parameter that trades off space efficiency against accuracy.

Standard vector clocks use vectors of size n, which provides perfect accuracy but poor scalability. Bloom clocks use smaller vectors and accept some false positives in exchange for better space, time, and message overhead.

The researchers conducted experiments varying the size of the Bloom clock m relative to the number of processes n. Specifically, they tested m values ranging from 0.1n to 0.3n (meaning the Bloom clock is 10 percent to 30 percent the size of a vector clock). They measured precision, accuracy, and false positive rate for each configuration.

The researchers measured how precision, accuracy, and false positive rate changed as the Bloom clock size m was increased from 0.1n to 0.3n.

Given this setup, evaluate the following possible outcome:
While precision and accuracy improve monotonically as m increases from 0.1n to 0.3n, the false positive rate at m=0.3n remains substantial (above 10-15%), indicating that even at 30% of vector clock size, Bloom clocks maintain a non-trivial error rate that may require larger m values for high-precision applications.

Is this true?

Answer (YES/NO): NO